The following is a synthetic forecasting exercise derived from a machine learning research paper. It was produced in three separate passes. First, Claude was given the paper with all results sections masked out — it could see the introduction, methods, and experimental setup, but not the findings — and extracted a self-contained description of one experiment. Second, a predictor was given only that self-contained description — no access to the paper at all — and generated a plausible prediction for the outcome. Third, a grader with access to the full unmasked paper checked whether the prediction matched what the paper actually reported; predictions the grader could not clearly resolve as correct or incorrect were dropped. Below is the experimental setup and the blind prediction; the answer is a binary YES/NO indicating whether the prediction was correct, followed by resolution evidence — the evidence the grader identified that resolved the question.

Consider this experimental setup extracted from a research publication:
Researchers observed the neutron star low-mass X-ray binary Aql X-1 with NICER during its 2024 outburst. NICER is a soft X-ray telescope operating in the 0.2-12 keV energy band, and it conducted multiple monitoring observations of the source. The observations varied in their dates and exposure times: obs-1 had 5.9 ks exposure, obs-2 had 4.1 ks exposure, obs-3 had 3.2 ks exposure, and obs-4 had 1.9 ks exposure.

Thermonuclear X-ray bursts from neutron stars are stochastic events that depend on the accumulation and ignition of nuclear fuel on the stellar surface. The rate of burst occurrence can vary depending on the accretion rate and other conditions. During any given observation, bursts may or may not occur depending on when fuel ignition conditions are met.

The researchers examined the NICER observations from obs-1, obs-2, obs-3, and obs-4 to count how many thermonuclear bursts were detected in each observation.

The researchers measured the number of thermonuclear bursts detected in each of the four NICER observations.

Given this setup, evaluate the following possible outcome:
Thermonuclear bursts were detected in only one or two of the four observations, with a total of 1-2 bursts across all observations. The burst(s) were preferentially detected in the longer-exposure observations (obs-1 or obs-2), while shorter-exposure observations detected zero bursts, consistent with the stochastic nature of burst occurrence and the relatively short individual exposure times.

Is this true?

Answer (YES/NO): NO